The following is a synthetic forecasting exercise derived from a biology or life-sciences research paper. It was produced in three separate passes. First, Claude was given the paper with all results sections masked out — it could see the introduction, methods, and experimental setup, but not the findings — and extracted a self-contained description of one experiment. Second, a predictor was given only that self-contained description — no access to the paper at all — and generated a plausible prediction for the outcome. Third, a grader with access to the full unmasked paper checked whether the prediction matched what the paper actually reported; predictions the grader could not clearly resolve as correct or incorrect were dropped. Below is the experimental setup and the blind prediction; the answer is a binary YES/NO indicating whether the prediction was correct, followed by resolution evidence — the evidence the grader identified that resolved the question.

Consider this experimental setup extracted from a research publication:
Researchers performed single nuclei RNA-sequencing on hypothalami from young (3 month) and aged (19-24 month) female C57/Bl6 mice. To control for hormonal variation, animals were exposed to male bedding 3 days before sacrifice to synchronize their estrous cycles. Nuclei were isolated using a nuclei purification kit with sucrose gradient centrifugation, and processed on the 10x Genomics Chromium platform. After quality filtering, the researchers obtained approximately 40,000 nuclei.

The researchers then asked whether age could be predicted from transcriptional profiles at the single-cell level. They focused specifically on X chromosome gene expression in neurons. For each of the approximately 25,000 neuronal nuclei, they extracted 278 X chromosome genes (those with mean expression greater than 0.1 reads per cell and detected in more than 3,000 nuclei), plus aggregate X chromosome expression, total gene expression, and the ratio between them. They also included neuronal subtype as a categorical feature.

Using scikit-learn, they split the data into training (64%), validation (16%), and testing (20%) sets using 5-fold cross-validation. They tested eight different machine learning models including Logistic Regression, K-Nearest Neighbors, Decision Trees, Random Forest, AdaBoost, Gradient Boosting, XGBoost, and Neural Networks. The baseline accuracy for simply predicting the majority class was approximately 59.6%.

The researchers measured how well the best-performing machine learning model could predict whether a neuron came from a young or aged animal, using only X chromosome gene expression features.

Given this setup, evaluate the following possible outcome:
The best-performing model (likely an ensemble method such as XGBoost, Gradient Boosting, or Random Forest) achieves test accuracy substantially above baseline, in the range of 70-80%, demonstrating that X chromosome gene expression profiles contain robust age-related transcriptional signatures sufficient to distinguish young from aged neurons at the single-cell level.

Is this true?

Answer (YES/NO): YES